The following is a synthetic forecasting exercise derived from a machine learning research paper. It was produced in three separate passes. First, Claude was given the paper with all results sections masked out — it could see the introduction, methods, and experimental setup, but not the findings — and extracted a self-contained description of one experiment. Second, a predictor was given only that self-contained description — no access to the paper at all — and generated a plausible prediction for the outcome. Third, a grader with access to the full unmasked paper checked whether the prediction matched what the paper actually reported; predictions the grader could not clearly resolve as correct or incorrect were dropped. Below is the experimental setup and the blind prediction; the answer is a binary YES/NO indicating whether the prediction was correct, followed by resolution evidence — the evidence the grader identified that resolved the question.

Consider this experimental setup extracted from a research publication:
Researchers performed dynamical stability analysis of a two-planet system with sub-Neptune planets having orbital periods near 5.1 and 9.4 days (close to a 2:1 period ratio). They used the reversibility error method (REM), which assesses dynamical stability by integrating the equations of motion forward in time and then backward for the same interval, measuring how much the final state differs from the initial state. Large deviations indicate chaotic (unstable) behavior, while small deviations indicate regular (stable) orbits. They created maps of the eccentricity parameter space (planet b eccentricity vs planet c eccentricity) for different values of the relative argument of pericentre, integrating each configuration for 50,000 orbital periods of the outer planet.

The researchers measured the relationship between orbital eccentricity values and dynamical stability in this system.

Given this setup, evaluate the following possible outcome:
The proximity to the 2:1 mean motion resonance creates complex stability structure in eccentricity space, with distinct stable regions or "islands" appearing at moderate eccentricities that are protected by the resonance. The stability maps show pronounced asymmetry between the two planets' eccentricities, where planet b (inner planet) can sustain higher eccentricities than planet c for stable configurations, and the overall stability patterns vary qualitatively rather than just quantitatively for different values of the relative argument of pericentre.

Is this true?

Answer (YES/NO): NO